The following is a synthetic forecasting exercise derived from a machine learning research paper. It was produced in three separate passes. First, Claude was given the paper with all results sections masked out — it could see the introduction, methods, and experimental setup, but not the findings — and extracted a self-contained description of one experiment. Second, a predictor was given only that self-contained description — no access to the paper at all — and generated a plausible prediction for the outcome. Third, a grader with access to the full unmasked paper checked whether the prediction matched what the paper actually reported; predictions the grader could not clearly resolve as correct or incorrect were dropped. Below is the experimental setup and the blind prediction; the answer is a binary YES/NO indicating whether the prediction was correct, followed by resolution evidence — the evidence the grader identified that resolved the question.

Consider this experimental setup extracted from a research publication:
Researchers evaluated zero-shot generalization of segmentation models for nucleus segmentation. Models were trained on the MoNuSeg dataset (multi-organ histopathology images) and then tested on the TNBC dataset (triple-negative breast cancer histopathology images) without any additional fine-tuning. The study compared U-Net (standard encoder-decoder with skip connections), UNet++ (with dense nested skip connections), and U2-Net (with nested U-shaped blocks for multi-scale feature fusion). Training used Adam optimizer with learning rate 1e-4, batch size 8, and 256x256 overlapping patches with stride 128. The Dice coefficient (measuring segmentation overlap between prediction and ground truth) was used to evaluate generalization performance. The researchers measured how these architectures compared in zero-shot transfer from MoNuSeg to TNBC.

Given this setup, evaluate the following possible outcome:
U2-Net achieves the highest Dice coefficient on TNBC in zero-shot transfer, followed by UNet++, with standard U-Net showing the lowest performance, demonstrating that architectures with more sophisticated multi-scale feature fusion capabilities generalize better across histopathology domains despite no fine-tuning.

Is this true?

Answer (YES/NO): YES